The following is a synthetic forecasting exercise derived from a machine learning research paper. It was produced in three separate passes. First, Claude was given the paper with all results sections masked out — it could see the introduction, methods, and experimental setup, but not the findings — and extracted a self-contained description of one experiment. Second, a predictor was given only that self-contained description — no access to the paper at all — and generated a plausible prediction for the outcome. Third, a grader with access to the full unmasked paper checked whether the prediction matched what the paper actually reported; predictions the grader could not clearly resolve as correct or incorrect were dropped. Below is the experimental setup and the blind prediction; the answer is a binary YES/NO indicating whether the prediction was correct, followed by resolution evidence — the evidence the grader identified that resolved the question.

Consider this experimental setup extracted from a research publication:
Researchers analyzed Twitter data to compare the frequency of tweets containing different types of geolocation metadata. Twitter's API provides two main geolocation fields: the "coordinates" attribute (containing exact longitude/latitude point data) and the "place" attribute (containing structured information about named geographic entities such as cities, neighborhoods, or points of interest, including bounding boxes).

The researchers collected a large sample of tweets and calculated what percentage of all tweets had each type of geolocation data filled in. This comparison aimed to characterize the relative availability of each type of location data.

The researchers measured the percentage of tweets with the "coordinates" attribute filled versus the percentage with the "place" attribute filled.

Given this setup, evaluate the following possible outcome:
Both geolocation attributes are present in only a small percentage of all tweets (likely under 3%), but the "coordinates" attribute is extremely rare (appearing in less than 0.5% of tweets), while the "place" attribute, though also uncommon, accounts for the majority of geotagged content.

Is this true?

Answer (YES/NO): YES